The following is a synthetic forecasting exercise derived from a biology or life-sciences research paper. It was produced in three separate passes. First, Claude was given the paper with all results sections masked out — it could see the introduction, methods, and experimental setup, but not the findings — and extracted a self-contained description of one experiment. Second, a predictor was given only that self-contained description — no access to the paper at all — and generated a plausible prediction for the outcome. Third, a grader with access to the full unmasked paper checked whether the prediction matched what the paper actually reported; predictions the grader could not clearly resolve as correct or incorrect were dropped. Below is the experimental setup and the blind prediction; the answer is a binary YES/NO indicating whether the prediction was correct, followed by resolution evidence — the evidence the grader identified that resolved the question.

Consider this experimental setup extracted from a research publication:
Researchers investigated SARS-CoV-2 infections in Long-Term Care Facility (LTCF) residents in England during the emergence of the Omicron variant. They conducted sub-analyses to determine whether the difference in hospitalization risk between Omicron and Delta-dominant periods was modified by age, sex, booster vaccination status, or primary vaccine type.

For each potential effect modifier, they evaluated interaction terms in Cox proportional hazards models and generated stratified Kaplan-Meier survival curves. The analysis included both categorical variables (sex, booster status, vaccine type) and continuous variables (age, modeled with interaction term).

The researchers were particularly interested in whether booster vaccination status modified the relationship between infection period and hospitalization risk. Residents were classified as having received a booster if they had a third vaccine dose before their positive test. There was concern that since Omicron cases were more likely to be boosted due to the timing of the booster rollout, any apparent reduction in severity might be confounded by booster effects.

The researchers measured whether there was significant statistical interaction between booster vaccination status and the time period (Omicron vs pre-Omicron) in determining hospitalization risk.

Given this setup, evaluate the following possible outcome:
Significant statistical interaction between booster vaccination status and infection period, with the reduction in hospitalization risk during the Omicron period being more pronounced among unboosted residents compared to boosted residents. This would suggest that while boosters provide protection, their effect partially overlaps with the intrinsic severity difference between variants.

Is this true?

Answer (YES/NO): NO